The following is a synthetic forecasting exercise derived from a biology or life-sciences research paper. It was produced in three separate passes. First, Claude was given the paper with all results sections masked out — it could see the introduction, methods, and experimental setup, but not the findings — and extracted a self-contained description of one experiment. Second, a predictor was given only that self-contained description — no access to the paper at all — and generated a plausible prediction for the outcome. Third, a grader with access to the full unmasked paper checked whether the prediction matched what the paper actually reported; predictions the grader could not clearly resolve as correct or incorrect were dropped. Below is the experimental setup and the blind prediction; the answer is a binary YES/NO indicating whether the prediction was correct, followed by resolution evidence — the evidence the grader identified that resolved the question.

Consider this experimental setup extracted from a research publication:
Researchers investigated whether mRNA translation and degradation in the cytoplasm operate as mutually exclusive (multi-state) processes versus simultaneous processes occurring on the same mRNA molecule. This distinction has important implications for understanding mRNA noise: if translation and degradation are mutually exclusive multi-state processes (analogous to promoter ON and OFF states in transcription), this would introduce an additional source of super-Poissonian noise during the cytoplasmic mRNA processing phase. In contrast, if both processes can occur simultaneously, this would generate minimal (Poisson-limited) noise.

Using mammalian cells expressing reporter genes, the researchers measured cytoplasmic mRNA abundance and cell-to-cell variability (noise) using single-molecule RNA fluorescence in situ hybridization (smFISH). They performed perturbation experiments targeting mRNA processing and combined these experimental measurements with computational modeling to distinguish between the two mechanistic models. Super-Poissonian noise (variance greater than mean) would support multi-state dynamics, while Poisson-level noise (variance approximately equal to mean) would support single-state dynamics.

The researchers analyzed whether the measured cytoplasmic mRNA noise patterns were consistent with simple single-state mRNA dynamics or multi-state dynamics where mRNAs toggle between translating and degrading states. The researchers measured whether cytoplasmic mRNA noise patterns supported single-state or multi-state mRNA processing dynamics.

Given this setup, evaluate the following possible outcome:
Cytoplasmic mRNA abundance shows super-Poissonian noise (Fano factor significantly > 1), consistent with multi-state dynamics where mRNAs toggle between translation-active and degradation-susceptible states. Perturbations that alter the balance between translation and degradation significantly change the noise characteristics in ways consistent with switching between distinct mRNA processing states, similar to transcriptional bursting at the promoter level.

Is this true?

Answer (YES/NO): YES